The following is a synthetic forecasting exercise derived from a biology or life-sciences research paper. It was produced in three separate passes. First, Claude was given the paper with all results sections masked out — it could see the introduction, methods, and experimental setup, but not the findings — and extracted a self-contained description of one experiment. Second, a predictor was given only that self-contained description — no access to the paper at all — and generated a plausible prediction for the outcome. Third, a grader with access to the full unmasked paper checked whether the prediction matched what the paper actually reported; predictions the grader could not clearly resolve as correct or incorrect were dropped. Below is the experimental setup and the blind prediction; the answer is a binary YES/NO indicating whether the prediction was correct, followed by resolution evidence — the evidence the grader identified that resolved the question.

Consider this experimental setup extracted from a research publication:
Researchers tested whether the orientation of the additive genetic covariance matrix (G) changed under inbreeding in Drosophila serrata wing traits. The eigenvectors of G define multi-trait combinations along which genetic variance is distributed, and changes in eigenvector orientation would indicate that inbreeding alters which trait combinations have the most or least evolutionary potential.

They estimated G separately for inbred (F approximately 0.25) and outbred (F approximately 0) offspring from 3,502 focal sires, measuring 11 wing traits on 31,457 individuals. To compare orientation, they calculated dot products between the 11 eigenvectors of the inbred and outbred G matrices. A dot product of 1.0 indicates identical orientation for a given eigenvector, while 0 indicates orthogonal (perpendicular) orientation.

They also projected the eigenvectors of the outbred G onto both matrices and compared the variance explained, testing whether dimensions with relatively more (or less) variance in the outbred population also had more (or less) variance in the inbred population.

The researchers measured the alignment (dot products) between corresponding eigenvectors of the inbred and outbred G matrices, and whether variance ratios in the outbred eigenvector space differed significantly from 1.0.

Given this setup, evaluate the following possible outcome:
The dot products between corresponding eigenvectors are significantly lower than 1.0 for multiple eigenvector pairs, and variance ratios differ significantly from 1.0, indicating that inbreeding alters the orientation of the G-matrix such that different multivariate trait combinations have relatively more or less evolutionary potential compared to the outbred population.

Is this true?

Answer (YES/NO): NO